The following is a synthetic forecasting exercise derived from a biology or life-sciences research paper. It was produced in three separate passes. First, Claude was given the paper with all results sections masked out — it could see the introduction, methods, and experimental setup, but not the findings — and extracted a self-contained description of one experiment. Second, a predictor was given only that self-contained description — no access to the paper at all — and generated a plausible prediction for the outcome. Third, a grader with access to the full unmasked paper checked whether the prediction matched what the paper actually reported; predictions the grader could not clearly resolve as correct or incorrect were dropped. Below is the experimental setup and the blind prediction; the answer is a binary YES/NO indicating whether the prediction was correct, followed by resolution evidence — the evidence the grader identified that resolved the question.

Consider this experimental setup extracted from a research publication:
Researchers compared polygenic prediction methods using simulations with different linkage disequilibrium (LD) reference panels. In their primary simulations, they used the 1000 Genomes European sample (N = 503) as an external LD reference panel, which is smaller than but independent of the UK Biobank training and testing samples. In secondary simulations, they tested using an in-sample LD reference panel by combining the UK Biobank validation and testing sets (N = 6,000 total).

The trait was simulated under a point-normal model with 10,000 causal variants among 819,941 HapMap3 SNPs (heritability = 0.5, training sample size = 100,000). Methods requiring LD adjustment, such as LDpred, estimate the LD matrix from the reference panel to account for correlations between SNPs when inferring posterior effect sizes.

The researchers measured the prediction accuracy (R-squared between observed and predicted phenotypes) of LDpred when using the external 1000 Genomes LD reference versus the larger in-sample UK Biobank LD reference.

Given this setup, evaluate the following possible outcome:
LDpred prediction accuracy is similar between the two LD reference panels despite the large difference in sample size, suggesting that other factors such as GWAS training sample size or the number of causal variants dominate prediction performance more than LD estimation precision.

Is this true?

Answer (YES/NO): YES